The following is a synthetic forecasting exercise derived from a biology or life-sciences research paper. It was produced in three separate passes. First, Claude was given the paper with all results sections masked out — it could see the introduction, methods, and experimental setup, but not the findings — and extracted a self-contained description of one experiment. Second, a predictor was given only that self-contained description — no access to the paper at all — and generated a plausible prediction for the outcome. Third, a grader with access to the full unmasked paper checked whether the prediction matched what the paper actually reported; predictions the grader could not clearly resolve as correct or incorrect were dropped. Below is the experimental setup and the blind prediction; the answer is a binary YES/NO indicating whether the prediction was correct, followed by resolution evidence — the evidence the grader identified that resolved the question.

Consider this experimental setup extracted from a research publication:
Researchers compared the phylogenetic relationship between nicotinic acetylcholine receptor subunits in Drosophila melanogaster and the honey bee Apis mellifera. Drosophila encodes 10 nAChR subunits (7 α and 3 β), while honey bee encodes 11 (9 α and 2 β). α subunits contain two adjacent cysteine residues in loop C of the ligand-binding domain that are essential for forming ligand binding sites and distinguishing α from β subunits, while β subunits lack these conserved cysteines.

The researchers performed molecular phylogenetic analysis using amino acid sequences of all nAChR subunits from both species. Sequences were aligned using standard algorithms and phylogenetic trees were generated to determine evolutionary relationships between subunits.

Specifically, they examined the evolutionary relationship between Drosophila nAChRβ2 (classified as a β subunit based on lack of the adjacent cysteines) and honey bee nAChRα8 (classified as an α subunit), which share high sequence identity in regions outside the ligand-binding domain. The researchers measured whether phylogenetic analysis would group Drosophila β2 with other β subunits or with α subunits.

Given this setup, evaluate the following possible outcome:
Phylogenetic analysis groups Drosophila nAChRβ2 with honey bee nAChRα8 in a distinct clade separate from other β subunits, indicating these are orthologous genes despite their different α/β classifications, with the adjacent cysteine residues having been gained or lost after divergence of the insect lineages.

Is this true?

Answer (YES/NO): YES